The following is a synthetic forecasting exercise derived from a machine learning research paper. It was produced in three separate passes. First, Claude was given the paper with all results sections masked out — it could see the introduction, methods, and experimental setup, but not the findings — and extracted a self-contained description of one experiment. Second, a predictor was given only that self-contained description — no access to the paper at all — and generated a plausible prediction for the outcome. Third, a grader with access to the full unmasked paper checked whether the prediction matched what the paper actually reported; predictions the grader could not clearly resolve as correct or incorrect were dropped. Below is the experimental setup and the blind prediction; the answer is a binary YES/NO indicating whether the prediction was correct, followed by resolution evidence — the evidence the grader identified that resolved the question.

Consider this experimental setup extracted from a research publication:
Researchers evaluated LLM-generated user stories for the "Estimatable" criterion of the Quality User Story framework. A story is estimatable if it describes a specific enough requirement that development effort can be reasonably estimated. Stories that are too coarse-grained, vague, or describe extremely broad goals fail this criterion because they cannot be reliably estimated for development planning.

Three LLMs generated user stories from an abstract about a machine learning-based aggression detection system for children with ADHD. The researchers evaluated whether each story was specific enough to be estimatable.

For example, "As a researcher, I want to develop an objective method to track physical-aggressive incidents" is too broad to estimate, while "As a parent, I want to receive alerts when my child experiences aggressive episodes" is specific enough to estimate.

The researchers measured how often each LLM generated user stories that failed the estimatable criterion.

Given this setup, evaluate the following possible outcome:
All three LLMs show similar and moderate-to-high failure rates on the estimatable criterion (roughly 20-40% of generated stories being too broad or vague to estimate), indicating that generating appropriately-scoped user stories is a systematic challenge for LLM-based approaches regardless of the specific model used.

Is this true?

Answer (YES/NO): YES